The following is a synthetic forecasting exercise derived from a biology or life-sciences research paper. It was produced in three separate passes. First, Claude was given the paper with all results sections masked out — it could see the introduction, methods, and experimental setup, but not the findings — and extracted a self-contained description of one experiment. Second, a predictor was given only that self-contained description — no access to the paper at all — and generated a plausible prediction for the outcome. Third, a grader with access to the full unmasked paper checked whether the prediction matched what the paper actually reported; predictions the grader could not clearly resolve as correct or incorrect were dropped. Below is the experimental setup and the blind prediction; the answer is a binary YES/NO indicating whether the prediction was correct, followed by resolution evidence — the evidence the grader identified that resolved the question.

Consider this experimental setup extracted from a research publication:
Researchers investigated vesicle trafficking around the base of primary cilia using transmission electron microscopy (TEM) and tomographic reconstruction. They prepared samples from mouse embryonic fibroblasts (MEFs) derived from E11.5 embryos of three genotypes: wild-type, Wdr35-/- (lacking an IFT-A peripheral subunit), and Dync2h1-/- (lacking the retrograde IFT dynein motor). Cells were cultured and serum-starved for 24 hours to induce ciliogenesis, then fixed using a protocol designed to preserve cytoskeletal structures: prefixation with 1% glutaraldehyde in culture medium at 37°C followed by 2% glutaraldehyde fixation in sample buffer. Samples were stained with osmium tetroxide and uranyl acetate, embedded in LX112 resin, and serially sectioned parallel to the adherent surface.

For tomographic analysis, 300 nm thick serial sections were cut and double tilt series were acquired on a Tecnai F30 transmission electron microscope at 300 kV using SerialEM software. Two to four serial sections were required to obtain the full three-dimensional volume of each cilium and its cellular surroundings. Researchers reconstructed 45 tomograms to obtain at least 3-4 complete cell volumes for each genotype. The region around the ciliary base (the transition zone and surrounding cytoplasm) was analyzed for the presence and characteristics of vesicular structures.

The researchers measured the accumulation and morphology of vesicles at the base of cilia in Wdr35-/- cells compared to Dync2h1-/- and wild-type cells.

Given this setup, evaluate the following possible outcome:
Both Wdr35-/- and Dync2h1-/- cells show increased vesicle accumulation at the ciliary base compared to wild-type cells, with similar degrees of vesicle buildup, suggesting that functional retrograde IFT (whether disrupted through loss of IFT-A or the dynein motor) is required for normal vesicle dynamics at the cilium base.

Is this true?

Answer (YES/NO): NO